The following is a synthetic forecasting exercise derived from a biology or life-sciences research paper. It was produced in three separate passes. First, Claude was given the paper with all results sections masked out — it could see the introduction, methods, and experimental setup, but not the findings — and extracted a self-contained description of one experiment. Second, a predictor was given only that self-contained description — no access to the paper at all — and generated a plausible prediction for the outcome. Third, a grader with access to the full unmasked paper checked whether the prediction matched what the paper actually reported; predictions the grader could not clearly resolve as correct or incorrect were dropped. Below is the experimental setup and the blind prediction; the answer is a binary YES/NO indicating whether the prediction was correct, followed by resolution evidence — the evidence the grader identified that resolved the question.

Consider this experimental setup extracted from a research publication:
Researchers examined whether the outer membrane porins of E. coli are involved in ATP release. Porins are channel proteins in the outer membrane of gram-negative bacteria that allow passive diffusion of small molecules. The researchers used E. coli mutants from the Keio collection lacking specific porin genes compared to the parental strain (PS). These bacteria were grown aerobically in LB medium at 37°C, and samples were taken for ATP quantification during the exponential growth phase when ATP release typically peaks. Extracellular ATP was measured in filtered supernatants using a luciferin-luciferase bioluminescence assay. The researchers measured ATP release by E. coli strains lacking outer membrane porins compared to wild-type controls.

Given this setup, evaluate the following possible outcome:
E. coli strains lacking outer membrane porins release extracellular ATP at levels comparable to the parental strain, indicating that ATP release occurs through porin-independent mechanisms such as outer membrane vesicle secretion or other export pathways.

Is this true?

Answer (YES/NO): NO